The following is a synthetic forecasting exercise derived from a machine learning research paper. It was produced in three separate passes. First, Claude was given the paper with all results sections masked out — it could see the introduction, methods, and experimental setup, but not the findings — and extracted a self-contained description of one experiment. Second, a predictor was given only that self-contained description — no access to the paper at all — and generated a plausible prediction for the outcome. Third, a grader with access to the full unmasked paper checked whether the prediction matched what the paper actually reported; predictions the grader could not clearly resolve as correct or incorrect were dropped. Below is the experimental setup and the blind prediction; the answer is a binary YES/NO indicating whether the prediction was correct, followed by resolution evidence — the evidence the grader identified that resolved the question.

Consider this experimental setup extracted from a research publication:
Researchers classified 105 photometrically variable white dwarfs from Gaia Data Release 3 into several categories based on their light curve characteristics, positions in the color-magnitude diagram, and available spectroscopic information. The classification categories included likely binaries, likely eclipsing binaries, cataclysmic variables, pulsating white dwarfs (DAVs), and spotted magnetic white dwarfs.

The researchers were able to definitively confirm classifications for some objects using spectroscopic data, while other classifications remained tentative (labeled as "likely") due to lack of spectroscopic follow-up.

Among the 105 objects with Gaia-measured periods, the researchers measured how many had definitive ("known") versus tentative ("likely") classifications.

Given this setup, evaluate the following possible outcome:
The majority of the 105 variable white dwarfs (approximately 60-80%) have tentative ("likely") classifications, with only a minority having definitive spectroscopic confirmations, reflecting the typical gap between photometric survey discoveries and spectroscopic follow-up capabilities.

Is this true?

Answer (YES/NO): NO